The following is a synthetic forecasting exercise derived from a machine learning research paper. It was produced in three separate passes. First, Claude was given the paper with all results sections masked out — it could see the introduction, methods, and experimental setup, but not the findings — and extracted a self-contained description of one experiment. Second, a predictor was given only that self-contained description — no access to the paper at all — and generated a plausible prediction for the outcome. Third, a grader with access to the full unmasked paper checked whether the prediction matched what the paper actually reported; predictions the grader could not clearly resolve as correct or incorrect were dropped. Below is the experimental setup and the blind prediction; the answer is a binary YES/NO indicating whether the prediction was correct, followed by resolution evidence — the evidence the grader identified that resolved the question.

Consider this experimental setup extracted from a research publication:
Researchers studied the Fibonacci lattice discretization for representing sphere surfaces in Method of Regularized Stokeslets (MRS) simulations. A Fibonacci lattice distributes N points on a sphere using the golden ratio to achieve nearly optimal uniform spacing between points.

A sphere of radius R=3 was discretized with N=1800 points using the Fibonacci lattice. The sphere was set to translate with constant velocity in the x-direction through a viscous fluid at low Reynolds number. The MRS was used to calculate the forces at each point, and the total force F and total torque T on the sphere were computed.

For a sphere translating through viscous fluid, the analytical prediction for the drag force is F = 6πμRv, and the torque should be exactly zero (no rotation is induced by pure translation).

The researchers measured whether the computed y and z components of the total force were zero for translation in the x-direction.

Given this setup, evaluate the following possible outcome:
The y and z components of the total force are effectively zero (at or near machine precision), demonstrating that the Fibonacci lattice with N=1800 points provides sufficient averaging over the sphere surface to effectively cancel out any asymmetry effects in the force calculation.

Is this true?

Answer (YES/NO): NO